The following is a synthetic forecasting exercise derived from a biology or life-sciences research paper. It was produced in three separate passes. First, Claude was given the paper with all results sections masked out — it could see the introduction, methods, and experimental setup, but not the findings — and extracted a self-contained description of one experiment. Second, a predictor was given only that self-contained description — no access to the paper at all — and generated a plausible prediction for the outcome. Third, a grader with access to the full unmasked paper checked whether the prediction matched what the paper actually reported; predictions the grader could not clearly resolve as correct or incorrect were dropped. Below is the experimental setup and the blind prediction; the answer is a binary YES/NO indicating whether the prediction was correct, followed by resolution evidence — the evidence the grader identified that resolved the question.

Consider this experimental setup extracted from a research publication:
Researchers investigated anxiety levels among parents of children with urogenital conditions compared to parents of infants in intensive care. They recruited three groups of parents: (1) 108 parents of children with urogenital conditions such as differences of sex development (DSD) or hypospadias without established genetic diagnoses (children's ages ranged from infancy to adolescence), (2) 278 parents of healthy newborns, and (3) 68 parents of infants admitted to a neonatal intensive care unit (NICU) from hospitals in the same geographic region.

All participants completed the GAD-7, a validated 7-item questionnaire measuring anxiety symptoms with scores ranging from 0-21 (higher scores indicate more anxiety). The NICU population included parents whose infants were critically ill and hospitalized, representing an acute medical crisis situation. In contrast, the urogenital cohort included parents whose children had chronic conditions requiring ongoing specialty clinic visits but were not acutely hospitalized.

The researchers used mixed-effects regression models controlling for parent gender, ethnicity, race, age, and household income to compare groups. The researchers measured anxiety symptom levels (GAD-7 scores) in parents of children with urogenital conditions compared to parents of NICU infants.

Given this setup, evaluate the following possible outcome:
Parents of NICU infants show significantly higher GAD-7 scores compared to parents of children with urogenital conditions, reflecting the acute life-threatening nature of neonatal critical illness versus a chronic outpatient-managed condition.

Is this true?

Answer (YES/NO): NO